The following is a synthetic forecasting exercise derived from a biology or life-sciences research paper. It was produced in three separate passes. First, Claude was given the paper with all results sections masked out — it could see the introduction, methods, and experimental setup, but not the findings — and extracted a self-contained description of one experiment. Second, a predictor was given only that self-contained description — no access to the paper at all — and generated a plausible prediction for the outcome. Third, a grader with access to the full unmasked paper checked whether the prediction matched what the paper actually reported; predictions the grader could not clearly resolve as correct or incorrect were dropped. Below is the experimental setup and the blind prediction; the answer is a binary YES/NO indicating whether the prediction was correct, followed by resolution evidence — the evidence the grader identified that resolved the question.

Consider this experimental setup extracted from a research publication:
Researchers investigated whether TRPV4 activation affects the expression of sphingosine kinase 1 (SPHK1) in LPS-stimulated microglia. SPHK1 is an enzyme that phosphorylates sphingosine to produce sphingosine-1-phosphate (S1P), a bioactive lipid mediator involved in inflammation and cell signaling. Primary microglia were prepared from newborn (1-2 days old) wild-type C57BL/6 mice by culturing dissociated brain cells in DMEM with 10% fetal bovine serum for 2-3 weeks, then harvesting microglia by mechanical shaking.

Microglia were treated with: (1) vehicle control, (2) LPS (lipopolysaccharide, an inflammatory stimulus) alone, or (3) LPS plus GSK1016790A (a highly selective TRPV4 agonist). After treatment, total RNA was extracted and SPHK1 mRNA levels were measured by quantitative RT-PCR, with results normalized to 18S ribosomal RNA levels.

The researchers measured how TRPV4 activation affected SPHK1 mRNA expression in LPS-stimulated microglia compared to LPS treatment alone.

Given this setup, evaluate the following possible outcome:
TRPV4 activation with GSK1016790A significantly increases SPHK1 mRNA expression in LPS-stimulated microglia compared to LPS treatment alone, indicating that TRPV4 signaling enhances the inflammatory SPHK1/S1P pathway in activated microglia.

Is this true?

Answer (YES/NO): NO